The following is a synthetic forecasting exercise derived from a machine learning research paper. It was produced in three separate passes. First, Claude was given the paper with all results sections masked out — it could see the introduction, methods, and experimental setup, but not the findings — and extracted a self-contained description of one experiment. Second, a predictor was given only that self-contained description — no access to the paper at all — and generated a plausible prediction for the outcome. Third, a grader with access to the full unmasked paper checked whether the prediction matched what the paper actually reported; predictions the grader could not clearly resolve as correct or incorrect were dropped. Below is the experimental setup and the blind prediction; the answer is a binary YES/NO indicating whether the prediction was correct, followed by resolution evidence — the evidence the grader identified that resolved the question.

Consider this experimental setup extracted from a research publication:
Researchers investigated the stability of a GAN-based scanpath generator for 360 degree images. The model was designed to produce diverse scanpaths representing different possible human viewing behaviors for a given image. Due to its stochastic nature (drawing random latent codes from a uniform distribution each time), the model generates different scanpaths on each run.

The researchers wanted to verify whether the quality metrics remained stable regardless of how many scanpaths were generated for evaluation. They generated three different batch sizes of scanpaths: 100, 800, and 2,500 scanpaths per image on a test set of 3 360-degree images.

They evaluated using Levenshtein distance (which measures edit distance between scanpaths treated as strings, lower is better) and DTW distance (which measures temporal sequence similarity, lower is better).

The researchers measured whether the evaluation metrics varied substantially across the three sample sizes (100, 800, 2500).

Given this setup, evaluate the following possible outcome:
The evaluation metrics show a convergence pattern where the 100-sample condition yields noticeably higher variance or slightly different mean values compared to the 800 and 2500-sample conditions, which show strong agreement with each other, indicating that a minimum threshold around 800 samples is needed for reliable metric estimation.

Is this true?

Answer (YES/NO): NO